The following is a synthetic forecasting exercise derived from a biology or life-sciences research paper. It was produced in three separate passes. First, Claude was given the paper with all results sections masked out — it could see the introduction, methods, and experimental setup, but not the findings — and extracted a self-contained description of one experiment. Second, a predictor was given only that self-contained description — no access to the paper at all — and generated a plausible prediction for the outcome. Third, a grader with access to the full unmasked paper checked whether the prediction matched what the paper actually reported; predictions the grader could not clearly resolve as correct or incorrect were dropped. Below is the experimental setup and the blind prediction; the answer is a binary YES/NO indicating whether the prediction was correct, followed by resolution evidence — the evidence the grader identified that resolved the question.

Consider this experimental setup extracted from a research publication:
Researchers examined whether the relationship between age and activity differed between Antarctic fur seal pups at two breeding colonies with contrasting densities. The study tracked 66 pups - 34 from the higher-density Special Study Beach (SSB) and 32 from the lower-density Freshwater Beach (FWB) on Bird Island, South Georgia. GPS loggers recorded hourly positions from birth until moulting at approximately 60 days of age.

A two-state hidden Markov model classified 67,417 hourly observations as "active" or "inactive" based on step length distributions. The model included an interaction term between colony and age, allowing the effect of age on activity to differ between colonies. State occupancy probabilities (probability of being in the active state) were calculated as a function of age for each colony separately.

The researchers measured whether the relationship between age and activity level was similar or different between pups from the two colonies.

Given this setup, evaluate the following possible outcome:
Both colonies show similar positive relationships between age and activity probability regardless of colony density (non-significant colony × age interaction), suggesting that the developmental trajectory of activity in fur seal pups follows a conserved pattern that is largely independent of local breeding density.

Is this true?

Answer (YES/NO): NO